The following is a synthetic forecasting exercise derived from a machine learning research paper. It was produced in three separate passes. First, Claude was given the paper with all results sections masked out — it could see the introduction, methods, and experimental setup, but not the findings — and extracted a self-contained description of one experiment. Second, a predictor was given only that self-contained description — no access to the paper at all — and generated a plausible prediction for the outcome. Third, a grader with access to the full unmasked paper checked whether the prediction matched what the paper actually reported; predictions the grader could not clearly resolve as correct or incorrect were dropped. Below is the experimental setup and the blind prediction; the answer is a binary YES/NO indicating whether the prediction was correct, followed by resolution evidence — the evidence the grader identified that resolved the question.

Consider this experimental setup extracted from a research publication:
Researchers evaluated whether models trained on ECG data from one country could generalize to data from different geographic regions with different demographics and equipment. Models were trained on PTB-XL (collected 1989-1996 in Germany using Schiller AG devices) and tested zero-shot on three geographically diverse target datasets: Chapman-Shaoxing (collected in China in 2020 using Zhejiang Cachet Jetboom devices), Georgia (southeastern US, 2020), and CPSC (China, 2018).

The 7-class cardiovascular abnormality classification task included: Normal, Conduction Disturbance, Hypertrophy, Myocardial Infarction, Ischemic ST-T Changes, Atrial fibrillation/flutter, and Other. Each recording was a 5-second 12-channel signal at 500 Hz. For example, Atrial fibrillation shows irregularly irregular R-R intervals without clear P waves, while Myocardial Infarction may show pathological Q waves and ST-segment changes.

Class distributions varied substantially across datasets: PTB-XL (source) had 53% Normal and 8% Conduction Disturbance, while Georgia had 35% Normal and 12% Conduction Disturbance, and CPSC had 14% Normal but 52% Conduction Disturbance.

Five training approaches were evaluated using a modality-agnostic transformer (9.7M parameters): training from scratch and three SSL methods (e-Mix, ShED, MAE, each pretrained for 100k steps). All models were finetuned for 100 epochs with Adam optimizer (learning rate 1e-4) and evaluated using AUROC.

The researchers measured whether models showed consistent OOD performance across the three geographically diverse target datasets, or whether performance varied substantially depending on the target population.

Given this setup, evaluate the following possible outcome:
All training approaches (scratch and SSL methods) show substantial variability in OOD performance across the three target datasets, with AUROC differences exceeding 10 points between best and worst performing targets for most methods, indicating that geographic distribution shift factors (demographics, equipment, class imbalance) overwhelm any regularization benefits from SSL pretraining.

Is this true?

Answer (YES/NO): NO